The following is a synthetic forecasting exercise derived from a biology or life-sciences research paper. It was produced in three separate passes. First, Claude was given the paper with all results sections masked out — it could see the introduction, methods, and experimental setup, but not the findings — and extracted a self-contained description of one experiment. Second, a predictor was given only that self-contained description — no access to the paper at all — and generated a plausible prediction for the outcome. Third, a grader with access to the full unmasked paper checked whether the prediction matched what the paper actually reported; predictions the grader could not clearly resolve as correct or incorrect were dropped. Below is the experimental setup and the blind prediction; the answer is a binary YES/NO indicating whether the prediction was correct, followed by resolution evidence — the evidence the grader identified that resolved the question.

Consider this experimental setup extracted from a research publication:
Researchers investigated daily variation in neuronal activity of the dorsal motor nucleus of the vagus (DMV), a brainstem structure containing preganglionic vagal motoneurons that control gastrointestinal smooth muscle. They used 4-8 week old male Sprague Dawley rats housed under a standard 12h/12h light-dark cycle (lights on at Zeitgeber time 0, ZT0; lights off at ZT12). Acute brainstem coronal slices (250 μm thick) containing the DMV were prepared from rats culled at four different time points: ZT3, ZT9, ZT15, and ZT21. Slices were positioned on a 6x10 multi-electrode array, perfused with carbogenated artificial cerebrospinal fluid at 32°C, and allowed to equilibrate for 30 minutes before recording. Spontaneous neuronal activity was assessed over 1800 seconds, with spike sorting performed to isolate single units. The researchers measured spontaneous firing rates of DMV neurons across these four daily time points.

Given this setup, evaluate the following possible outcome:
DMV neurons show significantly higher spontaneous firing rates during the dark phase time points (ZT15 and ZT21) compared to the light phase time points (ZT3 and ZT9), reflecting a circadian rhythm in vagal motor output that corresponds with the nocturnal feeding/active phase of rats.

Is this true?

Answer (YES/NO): NO